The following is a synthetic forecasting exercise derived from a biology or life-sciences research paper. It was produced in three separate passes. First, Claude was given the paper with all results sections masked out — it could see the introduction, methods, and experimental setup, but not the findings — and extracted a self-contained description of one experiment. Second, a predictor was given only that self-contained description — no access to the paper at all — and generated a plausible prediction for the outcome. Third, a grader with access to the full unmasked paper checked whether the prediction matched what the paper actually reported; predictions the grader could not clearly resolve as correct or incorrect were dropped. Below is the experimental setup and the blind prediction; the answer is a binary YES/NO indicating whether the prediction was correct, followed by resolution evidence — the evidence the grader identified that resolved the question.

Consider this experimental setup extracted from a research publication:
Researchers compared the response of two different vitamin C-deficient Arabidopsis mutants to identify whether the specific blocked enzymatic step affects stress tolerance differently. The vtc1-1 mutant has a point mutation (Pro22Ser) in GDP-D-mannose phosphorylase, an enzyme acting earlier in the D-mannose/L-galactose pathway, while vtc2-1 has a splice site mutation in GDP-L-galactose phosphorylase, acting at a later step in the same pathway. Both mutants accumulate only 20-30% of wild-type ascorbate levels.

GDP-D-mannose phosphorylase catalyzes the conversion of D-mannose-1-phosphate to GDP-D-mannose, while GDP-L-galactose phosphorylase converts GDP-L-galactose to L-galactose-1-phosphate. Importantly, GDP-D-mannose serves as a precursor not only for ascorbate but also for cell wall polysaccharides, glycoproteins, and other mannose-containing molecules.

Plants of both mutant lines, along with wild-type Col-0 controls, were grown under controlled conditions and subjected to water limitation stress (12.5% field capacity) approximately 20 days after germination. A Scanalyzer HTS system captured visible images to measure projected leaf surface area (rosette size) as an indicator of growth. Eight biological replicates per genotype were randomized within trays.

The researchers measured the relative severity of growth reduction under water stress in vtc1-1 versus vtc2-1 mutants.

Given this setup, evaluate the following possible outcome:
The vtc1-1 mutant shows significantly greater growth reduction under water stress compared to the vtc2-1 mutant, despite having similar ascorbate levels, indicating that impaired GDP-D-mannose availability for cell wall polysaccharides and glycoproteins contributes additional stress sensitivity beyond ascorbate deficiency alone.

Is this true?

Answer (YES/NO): NO